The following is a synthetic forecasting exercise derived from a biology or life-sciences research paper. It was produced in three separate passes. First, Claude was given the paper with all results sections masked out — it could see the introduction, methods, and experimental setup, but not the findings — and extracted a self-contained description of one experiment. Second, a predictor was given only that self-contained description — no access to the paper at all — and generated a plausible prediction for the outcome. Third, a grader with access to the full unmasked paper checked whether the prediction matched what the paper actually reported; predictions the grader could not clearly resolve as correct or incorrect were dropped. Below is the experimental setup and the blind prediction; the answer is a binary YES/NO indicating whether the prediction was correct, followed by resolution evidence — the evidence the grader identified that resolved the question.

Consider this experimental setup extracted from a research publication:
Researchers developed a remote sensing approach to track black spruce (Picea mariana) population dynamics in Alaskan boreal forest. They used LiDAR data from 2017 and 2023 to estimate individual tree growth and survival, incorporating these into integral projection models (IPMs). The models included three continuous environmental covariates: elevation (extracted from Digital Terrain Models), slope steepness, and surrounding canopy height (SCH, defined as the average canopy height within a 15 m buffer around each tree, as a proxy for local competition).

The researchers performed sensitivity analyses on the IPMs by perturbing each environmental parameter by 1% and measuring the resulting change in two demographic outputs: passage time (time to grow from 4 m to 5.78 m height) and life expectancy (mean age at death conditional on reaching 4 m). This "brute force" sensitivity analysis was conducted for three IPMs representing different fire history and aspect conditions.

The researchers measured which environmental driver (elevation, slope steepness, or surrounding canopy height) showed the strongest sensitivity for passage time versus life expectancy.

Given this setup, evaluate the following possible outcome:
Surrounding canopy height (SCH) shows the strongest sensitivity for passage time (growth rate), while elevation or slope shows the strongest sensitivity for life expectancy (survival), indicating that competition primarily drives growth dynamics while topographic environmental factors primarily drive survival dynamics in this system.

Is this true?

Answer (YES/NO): NO